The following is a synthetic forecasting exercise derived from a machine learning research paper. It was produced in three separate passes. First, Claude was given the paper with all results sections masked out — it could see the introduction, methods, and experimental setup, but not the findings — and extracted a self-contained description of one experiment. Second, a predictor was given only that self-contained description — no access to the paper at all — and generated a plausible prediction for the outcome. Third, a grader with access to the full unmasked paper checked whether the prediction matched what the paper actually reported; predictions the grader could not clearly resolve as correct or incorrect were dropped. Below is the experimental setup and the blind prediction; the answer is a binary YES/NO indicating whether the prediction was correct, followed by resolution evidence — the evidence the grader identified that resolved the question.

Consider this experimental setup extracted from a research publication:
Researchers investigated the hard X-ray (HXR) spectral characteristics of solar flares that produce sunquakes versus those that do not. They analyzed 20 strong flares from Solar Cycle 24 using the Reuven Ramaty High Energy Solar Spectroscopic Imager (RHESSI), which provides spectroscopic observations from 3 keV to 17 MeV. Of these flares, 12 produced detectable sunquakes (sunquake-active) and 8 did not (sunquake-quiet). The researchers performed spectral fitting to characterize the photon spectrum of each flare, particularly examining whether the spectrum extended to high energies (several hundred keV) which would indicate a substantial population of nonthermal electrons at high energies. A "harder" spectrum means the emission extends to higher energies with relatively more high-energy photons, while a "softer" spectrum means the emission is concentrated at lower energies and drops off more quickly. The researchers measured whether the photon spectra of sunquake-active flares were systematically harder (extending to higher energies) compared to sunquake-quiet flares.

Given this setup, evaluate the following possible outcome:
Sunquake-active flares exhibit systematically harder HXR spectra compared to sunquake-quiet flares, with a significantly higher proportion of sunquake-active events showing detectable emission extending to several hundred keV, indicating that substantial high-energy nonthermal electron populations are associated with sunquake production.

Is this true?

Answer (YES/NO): YES